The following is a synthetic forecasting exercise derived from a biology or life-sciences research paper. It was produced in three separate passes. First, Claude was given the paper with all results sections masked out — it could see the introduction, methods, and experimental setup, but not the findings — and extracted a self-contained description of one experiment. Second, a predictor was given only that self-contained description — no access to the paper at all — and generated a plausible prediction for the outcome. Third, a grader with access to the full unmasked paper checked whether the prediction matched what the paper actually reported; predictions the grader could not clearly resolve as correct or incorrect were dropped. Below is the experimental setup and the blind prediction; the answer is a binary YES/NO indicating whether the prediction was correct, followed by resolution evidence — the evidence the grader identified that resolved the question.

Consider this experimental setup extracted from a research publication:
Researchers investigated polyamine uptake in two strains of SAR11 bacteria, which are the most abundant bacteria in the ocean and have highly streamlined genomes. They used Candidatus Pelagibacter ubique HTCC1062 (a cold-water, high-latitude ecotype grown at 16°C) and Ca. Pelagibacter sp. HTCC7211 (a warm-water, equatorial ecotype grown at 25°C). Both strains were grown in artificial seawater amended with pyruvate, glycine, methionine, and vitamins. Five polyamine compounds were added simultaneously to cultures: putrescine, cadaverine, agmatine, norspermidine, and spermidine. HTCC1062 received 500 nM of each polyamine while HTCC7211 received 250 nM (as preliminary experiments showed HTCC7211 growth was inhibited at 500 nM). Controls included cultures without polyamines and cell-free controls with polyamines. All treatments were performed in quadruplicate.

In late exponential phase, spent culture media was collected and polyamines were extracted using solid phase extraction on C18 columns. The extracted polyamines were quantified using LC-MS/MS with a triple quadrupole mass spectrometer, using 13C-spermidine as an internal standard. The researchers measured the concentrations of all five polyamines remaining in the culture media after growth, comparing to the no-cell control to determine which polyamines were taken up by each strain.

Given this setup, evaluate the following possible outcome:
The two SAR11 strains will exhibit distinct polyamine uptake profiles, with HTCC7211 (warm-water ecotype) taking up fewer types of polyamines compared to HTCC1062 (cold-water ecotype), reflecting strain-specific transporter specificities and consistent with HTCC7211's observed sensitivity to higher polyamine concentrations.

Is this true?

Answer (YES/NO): NO